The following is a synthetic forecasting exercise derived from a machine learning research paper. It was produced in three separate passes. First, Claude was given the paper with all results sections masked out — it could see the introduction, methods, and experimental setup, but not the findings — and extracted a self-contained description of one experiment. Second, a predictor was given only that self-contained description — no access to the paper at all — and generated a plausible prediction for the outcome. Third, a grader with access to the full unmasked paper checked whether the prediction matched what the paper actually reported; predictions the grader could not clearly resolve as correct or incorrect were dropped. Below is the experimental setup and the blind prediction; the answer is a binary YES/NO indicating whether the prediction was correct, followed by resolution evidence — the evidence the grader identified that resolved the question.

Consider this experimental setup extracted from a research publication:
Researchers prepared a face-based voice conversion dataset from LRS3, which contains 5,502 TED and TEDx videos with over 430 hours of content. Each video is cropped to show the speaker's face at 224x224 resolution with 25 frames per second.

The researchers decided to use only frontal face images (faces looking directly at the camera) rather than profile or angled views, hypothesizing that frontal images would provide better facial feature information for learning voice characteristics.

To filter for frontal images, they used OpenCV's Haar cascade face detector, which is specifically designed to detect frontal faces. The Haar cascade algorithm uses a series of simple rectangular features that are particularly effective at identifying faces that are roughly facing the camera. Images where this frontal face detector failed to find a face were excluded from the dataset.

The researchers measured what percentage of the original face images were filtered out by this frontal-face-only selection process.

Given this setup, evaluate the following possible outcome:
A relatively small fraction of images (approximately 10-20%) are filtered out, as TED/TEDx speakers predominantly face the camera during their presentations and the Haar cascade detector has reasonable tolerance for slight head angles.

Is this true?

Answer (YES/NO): YES